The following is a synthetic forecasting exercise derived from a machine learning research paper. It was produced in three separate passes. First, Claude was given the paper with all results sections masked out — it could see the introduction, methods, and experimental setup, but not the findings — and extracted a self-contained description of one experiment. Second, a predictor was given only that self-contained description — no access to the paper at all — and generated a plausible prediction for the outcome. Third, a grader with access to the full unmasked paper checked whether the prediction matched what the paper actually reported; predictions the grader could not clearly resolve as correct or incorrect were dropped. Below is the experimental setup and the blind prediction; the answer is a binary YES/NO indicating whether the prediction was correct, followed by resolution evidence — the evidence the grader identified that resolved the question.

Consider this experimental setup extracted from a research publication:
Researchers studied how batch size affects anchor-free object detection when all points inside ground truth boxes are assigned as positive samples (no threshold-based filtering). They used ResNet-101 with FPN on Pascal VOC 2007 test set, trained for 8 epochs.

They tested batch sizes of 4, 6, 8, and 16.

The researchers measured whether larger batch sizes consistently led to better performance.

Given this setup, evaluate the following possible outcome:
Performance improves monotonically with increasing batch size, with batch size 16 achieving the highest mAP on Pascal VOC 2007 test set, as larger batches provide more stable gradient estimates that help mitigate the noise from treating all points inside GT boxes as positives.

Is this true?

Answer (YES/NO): NO